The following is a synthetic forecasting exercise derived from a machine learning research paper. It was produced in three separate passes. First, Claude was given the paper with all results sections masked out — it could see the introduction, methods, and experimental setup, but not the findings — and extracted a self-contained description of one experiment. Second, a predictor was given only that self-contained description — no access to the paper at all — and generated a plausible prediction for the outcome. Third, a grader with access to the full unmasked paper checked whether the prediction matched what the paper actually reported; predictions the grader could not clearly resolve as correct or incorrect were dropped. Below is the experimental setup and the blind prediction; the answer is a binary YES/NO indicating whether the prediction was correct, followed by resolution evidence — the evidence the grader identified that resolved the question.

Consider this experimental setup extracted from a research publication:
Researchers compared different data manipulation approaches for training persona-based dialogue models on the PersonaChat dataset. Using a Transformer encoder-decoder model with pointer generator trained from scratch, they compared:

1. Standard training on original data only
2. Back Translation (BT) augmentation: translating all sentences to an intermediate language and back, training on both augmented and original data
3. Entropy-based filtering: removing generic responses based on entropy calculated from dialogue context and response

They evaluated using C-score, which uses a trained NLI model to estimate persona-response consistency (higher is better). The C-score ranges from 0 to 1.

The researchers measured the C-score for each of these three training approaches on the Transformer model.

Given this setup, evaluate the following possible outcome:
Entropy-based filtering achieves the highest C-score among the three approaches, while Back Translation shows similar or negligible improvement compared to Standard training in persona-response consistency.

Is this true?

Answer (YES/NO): NO